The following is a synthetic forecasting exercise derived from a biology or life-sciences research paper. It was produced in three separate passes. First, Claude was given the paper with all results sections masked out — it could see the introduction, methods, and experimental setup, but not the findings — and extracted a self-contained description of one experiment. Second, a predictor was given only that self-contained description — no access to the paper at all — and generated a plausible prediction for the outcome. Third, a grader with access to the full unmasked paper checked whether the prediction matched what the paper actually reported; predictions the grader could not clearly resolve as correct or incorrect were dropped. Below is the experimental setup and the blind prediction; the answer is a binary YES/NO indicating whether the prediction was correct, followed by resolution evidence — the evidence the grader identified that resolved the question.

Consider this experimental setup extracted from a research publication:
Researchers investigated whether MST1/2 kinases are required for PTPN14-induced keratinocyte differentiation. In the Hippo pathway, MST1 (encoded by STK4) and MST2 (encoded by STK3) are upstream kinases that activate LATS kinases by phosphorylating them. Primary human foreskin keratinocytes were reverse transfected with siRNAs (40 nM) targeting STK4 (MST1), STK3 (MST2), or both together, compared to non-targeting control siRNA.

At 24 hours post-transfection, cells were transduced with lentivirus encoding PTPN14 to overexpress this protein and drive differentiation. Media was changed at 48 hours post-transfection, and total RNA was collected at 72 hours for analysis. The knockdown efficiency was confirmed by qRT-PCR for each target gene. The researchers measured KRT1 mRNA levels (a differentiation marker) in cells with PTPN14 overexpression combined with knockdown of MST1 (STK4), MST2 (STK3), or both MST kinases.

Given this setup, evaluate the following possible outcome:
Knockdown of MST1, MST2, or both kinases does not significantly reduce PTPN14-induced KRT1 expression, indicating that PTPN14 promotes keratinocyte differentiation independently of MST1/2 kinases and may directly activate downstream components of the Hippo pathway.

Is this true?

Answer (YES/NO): YES